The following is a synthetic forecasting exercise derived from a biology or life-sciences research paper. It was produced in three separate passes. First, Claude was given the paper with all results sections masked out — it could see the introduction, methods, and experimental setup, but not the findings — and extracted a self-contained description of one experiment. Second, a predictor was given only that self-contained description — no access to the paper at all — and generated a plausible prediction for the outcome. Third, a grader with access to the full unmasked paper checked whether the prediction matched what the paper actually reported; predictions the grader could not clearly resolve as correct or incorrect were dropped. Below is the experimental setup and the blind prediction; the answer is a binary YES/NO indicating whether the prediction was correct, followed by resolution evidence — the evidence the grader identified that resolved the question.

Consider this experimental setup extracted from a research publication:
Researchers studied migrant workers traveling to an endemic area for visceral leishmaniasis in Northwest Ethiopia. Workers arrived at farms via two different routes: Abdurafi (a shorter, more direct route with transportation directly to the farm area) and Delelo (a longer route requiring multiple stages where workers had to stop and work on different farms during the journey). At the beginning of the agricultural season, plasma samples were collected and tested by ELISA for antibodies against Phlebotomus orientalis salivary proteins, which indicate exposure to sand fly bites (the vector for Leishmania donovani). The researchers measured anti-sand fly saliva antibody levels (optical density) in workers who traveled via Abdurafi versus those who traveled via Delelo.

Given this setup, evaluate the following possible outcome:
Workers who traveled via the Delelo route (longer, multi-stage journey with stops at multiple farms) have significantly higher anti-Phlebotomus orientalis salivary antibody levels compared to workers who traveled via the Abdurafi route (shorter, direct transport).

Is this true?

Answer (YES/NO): YES